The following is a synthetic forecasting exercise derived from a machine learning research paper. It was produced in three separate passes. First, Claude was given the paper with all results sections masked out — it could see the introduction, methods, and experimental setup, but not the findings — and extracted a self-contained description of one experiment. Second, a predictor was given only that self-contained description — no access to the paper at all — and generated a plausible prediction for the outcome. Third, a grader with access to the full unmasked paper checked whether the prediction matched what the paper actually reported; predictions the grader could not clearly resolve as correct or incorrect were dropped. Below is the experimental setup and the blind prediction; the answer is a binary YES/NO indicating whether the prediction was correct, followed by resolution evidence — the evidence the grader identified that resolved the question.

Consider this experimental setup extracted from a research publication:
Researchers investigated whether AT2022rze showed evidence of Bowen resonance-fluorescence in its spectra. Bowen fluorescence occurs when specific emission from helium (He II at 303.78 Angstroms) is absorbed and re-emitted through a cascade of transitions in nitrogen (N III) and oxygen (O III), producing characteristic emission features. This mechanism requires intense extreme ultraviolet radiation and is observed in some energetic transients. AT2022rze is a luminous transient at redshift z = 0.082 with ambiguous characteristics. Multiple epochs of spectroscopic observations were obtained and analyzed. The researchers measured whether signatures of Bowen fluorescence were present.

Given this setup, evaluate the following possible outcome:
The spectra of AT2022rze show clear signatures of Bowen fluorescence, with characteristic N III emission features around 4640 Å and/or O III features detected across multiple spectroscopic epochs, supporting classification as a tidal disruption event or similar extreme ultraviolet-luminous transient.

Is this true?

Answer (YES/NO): NO